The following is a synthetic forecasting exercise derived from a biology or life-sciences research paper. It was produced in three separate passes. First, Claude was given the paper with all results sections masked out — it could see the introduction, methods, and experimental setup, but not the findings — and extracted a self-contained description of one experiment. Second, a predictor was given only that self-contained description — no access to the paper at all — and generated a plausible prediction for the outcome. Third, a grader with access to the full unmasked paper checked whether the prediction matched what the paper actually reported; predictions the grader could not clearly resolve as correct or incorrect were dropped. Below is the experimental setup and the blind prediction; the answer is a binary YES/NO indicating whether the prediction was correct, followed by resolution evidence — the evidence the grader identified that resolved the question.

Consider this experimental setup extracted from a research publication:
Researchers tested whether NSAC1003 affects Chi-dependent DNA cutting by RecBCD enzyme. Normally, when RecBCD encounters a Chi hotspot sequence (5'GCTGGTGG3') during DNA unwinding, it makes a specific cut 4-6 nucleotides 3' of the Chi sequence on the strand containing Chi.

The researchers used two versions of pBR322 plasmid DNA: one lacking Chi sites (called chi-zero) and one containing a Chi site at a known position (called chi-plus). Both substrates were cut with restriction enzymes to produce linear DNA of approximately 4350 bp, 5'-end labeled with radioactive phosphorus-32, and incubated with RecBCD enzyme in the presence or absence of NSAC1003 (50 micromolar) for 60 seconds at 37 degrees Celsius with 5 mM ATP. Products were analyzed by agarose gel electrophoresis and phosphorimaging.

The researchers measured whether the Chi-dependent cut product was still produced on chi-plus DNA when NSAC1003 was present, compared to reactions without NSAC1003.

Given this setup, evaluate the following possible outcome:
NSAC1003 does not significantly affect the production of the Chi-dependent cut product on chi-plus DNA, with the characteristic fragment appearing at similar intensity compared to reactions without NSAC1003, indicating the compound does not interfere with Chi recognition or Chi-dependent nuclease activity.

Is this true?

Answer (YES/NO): NO